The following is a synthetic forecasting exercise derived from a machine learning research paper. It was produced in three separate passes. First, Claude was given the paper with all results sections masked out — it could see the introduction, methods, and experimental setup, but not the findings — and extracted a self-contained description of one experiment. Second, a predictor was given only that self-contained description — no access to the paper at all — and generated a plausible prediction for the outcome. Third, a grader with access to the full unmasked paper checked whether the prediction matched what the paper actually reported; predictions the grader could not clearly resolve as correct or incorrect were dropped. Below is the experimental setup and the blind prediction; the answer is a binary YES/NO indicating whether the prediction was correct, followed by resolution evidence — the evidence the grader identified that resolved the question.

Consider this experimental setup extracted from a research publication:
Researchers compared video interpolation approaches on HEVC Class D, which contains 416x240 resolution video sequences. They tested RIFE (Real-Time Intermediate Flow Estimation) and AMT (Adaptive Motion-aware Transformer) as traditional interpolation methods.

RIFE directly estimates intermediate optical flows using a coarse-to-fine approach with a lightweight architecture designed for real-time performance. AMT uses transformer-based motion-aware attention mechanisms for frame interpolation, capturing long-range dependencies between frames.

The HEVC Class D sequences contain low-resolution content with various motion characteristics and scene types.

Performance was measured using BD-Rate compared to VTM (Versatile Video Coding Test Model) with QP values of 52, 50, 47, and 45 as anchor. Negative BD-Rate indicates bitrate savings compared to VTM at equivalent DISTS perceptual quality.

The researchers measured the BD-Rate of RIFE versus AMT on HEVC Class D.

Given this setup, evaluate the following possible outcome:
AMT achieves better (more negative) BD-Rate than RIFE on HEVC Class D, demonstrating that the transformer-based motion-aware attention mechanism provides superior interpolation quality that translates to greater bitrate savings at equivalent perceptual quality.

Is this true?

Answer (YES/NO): YES